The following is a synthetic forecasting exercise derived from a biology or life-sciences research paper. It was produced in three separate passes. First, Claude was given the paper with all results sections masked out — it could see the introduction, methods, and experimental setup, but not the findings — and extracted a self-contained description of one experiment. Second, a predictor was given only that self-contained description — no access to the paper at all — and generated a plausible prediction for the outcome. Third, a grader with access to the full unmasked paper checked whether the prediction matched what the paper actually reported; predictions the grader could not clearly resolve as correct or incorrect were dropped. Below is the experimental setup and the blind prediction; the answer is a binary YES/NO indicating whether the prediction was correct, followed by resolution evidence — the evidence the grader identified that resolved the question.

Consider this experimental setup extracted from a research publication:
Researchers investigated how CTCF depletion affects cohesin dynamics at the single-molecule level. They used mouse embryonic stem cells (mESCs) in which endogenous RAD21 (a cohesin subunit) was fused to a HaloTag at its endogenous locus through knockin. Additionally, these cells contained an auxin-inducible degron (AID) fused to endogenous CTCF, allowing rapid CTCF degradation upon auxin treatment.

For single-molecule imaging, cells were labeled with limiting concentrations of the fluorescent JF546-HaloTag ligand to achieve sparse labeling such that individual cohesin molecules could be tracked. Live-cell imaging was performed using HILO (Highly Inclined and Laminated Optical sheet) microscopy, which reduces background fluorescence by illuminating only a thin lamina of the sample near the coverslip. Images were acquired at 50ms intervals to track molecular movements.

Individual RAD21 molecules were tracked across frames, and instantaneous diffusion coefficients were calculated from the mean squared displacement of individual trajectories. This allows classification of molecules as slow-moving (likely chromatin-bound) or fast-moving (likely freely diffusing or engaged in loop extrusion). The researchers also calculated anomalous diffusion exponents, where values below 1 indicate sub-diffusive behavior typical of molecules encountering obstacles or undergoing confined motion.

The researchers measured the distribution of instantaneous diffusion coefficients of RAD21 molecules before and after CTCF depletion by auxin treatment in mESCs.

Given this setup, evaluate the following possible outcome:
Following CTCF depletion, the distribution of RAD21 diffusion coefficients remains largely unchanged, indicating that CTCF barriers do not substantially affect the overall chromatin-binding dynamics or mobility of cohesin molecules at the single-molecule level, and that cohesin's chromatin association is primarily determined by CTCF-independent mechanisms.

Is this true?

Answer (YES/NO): YES